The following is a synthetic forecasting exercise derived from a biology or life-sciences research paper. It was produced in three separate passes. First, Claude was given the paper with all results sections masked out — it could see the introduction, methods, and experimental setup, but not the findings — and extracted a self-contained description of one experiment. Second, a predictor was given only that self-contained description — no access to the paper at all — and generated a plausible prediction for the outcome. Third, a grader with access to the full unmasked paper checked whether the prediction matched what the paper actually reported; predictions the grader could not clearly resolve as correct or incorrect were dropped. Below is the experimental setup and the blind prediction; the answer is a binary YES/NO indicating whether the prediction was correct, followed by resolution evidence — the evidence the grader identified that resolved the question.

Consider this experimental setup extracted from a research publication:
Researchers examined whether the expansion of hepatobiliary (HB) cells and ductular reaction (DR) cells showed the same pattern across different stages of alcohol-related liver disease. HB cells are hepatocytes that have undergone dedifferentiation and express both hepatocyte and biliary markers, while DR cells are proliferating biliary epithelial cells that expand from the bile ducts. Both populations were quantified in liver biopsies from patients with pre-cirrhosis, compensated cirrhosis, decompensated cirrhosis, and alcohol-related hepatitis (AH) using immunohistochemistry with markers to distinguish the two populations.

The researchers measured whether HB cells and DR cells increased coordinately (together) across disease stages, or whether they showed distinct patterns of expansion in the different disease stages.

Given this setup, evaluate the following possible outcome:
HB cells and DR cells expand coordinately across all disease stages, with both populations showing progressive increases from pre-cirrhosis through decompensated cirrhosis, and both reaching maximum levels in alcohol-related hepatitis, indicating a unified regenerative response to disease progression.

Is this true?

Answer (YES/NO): NO